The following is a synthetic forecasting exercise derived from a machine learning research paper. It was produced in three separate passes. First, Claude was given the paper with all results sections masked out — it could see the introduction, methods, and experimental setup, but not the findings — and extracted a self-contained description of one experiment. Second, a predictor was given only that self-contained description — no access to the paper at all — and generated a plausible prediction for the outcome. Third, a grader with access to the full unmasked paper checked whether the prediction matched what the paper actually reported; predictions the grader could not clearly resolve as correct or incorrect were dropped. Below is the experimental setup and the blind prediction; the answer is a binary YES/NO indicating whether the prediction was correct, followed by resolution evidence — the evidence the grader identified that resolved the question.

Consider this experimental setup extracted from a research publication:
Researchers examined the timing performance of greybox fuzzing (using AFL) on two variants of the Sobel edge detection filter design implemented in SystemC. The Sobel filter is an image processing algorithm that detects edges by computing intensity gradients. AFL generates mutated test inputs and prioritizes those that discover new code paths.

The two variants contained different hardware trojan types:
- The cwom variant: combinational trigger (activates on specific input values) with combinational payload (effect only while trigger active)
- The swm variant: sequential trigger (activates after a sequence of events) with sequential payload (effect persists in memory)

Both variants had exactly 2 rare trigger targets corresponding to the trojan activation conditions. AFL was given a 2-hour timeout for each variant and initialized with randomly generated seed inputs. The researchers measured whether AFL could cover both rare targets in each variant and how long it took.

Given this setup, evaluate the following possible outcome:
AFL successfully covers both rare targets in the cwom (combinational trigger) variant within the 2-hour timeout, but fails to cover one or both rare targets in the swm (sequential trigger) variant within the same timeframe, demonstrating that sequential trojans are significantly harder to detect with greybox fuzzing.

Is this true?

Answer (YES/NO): NO